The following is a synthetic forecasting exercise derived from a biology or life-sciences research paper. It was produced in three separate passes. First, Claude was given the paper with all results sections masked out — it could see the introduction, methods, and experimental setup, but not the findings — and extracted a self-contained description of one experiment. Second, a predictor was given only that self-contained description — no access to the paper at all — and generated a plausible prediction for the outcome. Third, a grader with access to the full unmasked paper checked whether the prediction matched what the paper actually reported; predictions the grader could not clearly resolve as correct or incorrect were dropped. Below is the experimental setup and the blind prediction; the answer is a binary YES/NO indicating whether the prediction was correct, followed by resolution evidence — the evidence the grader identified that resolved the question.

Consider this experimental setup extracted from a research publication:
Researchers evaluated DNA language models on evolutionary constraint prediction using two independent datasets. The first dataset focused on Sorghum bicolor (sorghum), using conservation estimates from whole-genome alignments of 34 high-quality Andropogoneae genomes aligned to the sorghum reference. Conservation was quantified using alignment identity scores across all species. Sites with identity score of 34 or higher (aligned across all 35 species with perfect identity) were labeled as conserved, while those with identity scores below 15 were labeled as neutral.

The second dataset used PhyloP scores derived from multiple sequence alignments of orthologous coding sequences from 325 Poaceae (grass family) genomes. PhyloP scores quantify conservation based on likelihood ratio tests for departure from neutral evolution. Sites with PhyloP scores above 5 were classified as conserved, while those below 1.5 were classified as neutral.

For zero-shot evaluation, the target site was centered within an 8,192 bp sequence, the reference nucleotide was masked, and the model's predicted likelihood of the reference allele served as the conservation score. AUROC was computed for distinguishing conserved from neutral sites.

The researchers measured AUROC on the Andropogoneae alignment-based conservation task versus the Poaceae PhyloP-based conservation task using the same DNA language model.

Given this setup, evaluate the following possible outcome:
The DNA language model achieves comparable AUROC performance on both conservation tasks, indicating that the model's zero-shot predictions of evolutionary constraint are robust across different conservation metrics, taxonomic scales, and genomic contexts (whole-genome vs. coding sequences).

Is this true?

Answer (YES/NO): NO